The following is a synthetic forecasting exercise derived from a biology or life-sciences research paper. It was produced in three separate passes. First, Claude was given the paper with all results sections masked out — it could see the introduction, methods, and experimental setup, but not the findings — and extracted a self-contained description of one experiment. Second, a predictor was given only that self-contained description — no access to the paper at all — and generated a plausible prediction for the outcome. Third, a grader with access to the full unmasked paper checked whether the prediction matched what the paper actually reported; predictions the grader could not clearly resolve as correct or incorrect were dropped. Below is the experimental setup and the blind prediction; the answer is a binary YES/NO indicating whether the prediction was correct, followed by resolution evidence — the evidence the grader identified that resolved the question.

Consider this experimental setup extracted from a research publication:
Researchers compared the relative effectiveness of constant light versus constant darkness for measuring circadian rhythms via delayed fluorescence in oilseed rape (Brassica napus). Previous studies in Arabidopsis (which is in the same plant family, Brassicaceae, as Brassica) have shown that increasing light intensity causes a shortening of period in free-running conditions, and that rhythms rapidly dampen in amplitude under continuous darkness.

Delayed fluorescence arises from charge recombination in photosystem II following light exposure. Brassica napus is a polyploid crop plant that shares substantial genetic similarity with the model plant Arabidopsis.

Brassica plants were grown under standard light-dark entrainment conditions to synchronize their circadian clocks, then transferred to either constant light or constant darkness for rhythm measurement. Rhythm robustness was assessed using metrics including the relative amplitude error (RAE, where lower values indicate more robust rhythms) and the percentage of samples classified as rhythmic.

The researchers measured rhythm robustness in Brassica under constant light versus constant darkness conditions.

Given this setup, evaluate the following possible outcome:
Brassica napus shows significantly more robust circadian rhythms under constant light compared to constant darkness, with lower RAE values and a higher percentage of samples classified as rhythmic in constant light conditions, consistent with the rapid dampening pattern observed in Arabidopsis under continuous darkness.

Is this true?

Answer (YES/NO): YES